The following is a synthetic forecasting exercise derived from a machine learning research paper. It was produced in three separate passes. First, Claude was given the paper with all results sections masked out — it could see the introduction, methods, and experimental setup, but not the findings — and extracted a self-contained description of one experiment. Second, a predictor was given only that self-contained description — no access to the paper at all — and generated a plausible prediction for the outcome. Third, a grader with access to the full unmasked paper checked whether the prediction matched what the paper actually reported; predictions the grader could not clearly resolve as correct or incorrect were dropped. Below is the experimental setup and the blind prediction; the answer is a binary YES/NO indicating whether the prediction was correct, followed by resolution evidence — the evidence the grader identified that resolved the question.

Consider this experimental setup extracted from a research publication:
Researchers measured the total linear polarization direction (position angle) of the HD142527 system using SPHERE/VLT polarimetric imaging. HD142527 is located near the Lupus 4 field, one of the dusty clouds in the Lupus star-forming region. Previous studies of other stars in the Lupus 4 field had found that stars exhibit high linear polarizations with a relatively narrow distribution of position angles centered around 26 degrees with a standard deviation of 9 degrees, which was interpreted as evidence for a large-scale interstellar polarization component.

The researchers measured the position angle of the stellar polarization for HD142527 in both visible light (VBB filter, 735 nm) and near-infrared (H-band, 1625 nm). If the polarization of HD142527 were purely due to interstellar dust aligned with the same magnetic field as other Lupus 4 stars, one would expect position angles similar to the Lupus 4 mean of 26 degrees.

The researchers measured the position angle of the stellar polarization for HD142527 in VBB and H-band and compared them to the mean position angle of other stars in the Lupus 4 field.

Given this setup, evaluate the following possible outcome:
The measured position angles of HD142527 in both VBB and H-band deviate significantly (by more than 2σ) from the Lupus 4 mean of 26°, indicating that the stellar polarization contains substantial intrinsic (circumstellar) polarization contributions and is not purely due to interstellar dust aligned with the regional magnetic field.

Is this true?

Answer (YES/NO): YES